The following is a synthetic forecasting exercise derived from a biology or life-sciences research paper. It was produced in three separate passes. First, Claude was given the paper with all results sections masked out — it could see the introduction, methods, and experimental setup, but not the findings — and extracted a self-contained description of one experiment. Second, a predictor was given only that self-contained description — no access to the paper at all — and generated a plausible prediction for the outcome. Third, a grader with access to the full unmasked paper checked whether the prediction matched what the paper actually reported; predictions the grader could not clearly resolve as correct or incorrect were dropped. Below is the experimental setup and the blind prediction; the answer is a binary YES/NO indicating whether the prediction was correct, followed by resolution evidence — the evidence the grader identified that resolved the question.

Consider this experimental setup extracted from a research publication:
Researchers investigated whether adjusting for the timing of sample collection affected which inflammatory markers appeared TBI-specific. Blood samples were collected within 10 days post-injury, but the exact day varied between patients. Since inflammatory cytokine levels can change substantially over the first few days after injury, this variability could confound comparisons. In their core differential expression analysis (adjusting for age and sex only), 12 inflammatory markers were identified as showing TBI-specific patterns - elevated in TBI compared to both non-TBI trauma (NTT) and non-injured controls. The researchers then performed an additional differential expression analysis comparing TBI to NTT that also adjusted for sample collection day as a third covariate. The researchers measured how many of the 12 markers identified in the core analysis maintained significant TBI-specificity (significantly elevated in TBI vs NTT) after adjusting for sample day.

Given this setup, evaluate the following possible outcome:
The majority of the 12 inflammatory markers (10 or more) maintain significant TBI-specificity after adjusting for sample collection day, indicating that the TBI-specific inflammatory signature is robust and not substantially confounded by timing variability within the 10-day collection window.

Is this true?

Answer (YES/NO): NO